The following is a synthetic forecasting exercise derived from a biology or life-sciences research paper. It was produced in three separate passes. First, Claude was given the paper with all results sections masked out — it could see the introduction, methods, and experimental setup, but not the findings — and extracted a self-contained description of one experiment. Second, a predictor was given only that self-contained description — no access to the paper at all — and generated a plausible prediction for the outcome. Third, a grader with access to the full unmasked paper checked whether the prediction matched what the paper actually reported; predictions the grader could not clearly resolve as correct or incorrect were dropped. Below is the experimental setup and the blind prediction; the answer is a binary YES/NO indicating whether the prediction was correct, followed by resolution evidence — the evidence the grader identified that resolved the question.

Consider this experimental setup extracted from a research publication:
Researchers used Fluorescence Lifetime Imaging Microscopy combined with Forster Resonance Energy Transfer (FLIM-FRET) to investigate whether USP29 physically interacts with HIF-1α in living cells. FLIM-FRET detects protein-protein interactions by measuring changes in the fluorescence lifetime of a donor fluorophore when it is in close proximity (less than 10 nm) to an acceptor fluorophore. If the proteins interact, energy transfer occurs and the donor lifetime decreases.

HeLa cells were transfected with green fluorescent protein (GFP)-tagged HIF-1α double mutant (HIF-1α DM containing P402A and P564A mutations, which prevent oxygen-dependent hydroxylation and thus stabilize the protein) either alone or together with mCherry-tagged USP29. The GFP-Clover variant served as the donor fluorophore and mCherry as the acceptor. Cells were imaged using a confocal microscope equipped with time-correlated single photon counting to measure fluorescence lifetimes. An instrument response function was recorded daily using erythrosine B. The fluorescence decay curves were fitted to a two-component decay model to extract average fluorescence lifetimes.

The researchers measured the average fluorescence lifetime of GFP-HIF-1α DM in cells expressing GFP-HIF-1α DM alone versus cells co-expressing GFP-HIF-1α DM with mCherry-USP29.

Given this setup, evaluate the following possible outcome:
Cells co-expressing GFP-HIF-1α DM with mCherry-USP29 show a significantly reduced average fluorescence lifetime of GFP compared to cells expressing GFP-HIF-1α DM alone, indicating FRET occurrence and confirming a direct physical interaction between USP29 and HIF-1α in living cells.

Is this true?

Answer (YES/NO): YES